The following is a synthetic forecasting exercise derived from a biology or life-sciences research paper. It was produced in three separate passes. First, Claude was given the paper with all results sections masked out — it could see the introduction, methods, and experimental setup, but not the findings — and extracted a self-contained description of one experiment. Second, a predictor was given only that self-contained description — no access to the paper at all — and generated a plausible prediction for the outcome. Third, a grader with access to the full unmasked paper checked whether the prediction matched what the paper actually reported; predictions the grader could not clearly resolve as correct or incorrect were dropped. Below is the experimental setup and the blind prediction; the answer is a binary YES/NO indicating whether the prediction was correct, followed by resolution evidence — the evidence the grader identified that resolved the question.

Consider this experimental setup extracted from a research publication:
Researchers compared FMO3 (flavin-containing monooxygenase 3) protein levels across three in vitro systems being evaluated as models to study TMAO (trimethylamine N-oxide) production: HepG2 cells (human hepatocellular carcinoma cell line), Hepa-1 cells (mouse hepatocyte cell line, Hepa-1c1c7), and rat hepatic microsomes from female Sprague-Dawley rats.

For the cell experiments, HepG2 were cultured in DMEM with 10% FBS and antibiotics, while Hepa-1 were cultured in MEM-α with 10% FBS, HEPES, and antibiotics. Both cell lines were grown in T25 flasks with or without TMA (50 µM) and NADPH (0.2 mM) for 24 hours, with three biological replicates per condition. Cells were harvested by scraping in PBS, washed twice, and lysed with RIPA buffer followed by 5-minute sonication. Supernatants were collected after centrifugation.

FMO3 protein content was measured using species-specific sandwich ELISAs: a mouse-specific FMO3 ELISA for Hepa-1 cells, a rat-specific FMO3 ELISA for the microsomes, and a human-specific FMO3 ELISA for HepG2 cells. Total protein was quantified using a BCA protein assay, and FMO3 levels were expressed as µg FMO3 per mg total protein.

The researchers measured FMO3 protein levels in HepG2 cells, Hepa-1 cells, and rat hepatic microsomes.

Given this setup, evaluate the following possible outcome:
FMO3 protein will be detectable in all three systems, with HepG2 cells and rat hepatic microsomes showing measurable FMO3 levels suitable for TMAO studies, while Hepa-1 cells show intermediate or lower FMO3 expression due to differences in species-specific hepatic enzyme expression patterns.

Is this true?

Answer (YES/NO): NO